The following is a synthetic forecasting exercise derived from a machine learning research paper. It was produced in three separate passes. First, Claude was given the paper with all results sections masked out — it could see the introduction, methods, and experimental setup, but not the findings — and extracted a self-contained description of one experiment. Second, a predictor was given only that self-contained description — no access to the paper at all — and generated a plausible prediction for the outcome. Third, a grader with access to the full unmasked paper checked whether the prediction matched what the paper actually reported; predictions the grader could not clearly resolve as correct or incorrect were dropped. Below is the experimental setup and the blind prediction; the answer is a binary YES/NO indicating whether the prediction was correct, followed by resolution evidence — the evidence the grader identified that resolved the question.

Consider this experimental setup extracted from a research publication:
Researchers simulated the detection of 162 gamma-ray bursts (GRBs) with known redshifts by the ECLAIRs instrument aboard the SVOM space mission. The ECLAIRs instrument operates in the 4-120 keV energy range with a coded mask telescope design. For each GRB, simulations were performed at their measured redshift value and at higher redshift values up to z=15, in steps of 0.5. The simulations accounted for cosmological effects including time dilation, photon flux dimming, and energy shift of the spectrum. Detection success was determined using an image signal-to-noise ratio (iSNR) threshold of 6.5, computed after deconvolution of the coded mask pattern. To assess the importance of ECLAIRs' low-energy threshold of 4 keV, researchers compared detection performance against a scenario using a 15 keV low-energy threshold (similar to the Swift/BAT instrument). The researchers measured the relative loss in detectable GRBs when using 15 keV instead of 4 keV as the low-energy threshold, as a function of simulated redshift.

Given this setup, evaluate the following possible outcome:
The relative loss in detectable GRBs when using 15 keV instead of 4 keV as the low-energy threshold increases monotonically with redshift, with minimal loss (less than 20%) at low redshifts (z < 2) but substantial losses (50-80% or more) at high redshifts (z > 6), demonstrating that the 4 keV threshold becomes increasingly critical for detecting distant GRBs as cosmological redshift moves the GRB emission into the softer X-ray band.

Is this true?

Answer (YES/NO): NO